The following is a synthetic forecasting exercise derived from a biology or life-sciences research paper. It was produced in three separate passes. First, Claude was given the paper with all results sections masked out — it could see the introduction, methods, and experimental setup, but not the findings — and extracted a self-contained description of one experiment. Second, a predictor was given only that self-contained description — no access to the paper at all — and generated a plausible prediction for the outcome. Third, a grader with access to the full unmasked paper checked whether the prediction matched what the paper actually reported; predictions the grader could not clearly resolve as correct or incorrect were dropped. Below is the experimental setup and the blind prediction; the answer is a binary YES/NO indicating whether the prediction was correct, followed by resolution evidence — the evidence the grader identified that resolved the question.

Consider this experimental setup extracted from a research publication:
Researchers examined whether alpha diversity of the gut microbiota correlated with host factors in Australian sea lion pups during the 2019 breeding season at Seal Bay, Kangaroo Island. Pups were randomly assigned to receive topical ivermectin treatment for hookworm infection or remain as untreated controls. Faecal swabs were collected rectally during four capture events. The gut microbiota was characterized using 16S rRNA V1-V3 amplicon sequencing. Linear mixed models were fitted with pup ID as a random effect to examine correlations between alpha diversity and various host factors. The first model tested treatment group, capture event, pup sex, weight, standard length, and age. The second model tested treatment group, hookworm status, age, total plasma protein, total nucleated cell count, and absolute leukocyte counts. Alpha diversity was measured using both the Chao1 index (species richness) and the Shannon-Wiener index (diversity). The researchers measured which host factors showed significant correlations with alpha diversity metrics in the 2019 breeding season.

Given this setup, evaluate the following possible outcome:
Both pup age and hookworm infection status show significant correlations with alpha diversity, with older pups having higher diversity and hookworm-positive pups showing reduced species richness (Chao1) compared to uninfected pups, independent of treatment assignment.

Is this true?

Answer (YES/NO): NO